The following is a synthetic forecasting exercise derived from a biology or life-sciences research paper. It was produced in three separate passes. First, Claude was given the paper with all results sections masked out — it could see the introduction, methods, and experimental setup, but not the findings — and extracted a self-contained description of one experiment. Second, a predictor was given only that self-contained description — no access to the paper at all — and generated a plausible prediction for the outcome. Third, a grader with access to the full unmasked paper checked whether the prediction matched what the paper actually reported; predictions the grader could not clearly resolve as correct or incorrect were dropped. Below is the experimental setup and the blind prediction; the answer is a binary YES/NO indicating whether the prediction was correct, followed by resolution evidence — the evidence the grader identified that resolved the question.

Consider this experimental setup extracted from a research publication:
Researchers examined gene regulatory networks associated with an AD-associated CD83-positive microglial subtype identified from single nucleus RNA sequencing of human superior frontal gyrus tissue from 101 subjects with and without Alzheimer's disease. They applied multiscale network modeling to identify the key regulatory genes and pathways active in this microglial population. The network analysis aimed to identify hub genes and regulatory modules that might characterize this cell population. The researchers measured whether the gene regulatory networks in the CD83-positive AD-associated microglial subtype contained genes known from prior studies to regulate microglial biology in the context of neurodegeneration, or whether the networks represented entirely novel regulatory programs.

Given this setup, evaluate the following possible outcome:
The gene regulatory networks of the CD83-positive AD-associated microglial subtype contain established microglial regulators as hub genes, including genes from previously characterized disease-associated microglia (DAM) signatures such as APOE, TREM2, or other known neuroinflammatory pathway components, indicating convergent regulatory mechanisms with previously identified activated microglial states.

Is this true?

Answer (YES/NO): YES